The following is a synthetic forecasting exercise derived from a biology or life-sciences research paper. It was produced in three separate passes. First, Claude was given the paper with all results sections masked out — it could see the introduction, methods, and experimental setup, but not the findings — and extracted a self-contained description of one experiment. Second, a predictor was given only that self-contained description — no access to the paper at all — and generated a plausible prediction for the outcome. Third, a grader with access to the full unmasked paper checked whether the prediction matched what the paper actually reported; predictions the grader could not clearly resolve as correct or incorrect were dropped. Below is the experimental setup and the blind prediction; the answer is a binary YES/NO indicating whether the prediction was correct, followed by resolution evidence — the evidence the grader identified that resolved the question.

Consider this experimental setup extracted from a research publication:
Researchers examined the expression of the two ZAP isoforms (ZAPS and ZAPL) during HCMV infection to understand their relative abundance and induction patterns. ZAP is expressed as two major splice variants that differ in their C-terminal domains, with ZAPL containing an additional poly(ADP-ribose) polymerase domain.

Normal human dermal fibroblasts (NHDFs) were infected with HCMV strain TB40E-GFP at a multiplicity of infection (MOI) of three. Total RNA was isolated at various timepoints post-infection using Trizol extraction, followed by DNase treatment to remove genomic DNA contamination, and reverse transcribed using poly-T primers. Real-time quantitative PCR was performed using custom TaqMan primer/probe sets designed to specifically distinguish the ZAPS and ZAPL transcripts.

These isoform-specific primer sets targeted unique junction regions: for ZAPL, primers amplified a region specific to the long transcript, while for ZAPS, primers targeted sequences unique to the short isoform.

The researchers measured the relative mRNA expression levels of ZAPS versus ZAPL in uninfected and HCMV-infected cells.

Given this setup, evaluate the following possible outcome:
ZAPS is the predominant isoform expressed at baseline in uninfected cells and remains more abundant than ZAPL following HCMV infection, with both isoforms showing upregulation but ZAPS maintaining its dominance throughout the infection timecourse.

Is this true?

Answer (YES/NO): NO